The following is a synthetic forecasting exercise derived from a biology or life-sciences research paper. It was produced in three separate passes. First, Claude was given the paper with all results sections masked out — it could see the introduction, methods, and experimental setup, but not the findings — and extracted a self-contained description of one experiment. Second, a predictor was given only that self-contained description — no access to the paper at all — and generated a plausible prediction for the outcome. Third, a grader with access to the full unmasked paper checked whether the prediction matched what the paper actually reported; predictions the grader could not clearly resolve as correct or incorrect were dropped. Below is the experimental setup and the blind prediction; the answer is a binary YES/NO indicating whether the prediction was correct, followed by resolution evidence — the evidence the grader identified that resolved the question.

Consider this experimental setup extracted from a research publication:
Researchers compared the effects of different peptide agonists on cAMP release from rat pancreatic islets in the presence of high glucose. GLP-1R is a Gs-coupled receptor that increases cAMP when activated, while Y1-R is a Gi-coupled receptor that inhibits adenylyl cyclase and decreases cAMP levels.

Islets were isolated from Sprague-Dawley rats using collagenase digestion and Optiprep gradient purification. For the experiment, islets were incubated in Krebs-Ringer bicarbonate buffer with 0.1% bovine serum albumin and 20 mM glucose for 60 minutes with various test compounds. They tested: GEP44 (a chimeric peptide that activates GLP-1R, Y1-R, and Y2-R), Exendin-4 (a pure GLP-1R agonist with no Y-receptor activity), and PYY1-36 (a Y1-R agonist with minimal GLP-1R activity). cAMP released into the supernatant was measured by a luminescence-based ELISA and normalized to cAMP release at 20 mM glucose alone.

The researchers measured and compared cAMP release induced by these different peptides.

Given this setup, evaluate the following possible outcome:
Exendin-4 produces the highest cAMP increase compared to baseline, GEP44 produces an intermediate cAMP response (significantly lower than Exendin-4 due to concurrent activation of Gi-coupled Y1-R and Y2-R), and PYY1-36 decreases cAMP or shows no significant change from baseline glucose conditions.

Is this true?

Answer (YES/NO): NO